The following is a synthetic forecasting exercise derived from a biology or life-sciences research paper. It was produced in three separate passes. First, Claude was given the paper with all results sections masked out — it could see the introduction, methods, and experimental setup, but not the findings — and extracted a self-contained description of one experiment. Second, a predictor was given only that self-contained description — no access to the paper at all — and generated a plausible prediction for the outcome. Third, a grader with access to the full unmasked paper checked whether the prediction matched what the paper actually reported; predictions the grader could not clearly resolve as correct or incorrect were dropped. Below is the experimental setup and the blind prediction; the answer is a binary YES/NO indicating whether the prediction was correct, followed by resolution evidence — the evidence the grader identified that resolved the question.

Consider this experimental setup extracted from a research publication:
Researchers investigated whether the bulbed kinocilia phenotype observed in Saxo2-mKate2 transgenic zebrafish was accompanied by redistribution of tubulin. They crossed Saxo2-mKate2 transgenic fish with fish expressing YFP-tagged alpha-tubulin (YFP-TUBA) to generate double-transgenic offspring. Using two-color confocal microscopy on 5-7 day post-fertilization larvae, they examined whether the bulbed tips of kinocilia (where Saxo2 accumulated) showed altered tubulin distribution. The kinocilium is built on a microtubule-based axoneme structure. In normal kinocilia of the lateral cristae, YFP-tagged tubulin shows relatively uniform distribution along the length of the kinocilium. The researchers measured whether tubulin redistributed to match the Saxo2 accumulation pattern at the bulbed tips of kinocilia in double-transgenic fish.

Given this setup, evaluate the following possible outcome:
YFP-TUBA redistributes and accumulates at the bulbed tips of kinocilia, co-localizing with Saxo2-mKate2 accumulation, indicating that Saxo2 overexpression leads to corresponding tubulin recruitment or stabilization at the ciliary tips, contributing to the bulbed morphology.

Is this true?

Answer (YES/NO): NO